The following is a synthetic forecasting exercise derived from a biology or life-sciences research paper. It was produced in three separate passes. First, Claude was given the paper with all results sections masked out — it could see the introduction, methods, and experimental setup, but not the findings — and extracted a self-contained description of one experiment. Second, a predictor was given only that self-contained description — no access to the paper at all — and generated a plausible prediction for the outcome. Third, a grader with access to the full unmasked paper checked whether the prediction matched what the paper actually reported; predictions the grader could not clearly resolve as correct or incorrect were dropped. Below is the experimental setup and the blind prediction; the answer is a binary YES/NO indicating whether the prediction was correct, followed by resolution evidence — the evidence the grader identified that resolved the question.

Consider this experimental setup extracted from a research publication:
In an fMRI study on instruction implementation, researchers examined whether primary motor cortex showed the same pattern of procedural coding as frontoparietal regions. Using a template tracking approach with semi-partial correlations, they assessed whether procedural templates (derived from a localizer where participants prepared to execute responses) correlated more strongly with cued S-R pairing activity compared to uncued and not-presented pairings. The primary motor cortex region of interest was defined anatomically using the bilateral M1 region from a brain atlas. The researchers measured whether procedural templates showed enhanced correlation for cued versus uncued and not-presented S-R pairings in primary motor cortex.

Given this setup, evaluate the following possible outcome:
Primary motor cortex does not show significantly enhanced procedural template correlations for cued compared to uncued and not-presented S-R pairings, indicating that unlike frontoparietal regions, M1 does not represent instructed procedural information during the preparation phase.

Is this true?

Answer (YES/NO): NO